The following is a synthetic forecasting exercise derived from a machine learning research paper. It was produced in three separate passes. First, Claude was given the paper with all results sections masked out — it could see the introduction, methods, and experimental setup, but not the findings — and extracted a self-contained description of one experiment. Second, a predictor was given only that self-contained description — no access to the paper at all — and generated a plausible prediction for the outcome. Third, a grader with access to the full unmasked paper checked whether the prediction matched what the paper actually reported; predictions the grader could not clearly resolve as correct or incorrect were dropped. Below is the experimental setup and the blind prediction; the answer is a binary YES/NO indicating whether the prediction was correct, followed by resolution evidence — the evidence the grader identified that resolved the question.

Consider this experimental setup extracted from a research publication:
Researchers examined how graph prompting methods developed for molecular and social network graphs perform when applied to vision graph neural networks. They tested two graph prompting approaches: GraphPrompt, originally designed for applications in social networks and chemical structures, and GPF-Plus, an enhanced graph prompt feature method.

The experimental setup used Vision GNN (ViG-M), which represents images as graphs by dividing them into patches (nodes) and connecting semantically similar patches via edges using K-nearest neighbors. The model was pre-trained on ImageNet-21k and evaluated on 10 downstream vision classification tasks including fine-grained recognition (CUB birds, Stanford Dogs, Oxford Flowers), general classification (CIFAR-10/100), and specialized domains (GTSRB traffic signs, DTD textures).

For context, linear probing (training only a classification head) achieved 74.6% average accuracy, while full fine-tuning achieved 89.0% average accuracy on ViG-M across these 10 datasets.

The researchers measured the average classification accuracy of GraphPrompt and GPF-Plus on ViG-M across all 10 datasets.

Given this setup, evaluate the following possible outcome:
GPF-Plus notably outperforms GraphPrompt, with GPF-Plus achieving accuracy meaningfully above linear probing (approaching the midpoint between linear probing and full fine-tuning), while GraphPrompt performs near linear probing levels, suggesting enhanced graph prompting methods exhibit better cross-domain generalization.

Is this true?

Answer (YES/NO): NO